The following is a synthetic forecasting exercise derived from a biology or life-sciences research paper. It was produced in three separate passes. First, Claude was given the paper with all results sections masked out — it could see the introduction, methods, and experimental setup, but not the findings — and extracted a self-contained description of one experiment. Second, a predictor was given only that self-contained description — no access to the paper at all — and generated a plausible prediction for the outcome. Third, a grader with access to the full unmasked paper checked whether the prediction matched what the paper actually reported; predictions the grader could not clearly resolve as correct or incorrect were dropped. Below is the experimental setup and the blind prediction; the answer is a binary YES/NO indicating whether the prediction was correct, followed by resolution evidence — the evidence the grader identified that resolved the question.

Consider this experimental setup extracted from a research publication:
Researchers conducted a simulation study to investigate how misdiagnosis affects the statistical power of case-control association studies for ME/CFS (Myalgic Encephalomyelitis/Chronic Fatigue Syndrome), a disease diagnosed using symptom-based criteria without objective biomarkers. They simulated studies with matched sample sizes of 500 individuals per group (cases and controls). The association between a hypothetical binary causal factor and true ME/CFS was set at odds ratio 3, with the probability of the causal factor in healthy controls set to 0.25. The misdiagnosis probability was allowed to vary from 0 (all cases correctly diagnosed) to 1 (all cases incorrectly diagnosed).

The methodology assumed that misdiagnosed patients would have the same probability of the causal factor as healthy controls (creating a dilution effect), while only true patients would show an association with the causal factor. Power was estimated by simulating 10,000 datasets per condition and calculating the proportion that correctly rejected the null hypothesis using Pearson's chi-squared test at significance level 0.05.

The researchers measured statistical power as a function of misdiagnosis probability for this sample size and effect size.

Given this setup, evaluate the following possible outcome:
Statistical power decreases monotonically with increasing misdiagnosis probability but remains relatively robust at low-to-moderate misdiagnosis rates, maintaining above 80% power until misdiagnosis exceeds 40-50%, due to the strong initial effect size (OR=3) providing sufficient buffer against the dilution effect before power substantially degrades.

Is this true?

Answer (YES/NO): YES